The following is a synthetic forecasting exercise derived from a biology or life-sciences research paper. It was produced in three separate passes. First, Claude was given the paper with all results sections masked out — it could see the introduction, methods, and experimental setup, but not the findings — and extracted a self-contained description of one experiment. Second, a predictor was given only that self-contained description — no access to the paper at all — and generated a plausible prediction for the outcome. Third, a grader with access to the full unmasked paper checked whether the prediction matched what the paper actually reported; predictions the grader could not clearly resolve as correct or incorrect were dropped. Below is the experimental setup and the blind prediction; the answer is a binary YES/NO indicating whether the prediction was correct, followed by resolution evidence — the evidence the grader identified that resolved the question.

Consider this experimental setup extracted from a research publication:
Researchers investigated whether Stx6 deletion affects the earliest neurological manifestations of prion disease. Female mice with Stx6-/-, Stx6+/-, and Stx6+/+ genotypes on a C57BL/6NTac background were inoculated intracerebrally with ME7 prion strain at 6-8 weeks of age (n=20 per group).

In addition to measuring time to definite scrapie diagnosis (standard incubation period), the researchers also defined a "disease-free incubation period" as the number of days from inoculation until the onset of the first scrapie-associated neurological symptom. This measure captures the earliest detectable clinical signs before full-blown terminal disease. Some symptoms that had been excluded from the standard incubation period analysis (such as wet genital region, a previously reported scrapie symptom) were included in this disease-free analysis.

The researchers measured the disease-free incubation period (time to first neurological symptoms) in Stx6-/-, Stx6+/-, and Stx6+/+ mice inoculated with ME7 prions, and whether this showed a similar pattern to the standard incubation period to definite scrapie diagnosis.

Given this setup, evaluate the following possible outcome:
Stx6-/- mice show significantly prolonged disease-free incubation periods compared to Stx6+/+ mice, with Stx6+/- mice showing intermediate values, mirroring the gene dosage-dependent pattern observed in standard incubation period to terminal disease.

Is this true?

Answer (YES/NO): NO